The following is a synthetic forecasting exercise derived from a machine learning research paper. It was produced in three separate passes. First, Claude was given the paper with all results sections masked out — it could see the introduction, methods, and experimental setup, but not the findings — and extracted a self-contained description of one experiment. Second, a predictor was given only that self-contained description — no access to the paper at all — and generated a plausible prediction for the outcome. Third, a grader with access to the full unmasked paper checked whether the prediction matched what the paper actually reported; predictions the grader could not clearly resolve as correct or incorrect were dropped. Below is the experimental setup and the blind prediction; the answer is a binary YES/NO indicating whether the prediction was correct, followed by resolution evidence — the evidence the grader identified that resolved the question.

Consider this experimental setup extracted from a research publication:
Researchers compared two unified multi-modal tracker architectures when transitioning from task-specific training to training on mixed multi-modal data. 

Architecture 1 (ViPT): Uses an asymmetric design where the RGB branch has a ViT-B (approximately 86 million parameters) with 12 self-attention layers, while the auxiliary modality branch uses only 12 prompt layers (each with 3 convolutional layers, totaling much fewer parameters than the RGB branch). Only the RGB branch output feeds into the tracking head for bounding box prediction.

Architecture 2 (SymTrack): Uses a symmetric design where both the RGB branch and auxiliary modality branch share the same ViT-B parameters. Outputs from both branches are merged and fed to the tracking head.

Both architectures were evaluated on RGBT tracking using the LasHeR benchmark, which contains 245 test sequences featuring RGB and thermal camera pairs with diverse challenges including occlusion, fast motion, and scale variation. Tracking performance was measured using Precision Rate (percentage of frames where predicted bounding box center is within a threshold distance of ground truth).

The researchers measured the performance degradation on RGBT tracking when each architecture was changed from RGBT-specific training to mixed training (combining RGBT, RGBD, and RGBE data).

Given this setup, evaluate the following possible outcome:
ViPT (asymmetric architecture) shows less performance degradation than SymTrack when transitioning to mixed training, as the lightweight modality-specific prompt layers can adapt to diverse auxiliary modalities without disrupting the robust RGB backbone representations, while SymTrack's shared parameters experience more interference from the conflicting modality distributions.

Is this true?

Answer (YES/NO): NO